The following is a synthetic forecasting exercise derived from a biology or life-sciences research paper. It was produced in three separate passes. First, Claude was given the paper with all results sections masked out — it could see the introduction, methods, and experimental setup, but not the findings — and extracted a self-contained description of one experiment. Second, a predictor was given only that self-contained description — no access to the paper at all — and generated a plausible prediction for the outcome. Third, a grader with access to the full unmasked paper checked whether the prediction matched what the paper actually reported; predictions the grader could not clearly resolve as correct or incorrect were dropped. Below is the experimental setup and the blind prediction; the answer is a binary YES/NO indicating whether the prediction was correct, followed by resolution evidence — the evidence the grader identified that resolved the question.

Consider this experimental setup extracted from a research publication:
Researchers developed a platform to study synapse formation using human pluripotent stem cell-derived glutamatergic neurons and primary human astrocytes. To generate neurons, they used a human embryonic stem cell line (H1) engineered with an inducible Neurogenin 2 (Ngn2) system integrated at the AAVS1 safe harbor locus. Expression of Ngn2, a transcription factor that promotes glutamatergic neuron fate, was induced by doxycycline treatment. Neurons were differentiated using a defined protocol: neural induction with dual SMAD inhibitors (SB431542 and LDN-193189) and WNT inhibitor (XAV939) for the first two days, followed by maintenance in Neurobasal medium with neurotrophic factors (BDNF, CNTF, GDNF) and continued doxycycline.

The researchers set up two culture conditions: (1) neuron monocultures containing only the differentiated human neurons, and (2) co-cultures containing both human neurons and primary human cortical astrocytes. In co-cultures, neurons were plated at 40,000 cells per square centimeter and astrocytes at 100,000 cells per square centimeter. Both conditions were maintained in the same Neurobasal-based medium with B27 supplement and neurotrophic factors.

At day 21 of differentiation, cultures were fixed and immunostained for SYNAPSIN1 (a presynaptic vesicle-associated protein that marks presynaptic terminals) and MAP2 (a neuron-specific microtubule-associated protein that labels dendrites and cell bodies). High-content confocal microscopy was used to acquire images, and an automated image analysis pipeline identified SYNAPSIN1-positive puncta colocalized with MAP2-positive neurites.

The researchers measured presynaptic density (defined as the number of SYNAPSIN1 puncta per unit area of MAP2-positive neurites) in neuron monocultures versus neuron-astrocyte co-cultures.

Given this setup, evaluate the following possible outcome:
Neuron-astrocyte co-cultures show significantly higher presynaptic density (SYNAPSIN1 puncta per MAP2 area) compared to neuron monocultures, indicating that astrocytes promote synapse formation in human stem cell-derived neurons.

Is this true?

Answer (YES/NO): YES